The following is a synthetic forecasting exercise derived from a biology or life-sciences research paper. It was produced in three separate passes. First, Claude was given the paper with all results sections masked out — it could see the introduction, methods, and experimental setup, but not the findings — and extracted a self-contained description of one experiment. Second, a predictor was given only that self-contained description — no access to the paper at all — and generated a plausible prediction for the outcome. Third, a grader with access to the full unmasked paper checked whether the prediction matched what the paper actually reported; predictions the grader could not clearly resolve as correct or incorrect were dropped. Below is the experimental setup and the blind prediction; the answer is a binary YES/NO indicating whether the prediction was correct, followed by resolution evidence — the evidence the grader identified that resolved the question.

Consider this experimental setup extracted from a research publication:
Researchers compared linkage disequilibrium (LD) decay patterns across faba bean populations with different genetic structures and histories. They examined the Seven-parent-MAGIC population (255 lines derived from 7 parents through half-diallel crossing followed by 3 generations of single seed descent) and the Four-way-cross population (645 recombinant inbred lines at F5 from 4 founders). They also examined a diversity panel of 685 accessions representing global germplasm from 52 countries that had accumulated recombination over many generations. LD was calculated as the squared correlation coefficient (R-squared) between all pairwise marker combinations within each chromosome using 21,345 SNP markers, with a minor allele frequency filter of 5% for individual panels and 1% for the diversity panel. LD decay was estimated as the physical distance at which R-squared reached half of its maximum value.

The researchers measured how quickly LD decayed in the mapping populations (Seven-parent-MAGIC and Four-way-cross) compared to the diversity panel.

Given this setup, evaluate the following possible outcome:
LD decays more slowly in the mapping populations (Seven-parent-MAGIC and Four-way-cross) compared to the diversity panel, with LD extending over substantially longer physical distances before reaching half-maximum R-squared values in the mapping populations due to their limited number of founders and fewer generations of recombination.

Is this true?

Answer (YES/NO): YES